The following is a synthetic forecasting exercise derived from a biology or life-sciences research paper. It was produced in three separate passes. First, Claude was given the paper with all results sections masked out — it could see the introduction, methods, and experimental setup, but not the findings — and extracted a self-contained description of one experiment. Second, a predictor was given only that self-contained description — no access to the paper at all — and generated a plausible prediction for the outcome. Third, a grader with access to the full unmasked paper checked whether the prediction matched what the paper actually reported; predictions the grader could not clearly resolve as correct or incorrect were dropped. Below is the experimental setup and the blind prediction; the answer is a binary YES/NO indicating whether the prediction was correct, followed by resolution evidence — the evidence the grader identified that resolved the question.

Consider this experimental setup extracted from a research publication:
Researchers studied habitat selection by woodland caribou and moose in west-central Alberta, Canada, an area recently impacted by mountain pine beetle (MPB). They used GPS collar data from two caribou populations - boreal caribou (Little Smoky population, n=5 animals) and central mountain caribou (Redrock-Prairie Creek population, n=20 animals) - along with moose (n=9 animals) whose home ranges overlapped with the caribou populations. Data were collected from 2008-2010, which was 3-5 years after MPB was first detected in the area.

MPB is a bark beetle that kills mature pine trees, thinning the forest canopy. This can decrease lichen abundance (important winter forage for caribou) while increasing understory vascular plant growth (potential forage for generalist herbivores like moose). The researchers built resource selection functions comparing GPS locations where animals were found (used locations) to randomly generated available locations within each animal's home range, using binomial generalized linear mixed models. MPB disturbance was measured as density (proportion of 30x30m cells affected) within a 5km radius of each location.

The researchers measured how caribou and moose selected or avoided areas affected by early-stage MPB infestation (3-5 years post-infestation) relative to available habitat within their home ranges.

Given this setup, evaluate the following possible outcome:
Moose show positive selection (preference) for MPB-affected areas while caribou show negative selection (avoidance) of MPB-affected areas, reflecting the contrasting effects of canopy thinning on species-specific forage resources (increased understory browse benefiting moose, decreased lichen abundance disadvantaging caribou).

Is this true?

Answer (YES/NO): NO